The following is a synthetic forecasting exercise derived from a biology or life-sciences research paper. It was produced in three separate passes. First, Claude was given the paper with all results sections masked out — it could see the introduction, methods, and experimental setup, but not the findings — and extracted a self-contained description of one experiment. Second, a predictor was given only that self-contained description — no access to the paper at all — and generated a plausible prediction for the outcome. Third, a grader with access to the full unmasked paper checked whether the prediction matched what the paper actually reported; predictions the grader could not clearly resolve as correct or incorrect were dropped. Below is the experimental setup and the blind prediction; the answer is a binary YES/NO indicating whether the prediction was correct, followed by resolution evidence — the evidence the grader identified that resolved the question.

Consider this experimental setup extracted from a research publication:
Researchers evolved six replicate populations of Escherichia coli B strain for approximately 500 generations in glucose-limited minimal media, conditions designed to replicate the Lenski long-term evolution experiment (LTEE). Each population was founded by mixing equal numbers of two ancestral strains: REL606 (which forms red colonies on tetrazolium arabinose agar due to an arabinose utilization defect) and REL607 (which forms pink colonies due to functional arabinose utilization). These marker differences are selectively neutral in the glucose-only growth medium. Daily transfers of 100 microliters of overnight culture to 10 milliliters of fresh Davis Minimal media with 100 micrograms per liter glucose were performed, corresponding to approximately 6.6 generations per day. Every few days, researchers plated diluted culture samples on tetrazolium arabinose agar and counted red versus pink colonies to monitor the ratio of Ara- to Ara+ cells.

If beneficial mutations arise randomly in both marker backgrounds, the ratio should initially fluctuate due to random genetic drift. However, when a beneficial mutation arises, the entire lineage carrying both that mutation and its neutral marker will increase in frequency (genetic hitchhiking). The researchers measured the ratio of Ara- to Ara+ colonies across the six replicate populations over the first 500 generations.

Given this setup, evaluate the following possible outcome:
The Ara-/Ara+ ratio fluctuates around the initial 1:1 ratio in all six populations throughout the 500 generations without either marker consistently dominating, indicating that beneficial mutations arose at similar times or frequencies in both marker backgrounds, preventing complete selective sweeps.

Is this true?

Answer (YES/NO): NO